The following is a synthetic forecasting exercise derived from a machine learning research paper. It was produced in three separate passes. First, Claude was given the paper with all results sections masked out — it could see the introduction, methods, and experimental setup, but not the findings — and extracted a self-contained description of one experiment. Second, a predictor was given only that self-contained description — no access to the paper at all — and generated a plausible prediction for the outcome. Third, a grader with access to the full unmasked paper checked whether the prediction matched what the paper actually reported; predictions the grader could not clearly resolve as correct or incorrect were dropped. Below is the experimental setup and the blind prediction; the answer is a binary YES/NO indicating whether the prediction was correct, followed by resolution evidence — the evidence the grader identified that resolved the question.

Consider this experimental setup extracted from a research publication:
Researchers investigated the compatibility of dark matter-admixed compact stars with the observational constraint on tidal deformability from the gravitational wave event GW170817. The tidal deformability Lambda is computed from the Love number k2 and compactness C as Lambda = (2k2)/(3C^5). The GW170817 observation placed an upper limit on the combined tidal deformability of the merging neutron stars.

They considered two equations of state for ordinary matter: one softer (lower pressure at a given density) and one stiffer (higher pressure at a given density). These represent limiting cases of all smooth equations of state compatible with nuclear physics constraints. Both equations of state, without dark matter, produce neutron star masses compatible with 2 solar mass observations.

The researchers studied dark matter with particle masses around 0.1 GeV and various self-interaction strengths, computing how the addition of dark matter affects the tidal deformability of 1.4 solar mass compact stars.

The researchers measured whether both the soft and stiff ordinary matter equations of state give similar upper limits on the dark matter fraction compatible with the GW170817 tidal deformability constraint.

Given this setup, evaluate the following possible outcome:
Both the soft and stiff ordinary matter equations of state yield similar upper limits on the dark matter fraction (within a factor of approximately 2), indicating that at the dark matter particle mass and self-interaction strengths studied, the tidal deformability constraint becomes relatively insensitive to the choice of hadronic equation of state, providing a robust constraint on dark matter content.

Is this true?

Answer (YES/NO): YES